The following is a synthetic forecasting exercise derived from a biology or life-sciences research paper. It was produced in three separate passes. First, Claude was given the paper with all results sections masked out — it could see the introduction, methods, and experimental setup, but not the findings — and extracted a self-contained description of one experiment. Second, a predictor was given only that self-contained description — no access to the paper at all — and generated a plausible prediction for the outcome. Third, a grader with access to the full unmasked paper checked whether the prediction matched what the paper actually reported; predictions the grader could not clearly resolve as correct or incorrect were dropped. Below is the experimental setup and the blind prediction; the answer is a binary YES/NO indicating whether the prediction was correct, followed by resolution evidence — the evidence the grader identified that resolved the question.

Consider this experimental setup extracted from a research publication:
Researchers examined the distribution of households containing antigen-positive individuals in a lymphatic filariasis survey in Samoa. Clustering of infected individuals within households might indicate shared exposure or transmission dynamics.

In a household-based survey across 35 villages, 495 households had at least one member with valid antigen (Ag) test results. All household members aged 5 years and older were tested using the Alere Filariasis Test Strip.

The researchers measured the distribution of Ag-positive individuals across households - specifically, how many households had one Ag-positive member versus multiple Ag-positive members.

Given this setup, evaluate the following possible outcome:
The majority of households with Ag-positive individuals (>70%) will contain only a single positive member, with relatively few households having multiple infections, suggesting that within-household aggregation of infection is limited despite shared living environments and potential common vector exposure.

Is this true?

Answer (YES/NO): NO